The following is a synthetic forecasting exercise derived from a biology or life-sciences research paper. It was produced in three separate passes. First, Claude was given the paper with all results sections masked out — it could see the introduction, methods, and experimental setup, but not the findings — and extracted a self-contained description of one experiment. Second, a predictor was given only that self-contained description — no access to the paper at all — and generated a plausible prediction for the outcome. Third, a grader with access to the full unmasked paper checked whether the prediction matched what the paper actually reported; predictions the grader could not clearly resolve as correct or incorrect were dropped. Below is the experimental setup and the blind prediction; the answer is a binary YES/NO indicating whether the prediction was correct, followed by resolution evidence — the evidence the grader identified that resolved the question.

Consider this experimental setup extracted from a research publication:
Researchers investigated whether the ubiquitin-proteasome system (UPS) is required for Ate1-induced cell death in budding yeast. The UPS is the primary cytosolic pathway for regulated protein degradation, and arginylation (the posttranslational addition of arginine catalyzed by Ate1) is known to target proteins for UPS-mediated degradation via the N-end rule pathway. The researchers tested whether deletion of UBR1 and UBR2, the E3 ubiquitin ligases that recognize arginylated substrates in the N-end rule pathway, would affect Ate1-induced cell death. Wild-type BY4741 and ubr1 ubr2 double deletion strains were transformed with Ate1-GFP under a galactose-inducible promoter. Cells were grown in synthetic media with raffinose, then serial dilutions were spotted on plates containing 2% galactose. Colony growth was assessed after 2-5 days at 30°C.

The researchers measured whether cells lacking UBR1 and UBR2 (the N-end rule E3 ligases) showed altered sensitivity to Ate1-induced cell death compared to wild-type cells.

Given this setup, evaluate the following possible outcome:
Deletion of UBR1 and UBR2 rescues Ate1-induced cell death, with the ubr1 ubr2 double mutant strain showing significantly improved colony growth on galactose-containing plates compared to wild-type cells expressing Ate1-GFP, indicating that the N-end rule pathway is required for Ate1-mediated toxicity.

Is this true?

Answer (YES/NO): NO